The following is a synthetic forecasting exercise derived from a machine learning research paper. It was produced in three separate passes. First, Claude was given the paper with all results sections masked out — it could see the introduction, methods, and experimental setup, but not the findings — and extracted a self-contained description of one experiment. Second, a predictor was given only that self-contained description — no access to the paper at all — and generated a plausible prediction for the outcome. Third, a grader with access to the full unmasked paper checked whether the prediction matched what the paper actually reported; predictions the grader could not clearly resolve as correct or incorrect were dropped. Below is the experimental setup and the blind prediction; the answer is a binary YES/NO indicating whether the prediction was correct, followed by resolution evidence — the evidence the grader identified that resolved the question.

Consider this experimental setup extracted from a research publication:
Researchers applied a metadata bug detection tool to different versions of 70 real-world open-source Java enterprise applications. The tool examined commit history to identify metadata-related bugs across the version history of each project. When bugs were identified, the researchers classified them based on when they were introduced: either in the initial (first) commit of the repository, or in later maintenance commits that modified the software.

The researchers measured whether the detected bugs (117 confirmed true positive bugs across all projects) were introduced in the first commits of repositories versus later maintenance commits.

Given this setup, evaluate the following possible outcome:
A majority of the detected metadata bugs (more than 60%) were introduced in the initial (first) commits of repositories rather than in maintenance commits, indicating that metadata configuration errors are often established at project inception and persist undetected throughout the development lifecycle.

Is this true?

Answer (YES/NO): NO